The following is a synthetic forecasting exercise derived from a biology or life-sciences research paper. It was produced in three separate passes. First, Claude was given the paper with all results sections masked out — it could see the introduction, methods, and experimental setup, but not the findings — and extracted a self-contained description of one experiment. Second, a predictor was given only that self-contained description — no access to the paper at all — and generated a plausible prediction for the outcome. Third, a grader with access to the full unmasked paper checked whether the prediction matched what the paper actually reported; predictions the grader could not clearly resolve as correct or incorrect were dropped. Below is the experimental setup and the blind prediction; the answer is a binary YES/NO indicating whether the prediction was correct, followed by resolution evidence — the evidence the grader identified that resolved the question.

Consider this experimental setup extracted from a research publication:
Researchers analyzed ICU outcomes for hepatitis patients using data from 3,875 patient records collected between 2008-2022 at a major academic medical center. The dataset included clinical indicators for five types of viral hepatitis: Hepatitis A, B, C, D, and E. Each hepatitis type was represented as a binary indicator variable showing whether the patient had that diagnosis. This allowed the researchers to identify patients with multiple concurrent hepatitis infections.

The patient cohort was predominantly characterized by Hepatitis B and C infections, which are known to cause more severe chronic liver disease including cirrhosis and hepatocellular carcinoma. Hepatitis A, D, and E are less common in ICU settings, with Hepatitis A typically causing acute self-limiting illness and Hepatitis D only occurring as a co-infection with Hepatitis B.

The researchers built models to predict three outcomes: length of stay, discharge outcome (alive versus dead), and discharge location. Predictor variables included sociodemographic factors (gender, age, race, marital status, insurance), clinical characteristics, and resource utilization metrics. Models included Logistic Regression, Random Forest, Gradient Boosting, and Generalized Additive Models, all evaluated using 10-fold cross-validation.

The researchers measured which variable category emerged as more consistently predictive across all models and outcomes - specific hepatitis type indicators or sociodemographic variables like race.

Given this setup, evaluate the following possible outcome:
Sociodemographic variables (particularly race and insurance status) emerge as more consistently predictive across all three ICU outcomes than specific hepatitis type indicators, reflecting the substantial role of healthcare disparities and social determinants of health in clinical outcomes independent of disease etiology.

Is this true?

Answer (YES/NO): YES